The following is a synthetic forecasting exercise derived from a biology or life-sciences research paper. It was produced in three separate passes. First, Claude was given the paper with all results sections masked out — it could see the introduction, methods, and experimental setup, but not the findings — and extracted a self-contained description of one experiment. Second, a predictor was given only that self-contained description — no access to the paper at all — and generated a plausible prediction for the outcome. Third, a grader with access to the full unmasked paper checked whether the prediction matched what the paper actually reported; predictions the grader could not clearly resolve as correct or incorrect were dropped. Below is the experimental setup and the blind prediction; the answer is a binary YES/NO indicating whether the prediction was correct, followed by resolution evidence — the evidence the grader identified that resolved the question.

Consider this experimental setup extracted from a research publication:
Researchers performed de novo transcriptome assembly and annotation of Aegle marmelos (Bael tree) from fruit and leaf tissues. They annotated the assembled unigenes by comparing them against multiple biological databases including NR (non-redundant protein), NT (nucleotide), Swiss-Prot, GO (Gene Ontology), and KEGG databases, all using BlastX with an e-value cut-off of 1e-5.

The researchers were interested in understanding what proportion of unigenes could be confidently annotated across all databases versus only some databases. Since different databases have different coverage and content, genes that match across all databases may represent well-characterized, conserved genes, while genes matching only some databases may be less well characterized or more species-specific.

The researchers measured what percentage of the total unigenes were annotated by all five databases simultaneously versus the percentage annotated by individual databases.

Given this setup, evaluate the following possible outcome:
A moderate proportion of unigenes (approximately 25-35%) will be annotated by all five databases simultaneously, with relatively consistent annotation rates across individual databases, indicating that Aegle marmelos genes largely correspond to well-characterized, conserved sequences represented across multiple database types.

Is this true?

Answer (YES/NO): NO